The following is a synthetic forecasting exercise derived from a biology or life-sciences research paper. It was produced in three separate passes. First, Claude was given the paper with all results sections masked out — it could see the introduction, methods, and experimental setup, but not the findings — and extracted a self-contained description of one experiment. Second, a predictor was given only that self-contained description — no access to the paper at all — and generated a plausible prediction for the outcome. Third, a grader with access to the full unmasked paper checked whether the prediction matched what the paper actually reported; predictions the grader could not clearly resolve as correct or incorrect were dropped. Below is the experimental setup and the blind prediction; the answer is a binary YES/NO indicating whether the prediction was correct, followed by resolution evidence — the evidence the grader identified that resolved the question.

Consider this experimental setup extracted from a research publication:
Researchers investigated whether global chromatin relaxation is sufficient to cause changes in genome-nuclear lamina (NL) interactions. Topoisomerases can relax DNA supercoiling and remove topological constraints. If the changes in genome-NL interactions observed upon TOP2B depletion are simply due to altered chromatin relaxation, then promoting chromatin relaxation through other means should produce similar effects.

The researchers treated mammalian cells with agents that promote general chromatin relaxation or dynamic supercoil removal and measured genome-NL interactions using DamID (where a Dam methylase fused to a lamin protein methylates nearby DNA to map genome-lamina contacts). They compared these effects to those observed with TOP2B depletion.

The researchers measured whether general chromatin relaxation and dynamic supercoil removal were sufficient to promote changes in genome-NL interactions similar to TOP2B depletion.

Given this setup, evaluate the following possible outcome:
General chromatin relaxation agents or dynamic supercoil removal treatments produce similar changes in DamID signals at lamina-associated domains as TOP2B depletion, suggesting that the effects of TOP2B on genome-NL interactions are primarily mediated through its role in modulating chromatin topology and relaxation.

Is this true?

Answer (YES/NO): NO